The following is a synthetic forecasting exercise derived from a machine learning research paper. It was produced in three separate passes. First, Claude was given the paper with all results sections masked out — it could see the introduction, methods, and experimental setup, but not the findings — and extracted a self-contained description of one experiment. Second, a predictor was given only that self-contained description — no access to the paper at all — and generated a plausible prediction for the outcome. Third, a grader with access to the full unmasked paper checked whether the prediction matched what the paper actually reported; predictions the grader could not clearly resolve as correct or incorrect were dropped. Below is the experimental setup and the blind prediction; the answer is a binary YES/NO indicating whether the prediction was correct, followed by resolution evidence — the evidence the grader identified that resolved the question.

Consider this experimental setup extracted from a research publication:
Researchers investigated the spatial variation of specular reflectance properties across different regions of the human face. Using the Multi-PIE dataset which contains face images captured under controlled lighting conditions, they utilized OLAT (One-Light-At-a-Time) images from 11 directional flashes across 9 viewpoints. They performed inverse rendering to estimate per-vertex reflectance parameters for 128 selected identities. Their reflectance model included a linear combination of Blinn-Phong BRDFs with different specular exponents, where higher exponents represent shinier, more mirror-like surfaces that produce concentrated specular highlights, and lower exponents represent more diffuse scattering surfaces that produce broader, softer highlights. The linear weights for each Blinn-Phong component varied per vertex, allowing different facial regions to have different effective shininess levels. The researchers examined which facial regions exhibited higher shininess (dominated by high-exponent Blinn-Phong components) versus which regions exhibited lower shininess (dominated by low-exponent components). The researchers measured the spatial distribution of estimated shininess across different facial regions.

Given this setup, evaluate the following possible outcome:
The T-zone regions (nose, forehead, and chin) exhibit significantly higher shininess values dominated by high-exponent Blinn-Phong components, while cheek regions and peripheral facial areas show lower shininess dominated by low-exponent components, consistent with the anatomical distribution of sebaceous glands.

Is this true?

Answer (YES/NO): NO